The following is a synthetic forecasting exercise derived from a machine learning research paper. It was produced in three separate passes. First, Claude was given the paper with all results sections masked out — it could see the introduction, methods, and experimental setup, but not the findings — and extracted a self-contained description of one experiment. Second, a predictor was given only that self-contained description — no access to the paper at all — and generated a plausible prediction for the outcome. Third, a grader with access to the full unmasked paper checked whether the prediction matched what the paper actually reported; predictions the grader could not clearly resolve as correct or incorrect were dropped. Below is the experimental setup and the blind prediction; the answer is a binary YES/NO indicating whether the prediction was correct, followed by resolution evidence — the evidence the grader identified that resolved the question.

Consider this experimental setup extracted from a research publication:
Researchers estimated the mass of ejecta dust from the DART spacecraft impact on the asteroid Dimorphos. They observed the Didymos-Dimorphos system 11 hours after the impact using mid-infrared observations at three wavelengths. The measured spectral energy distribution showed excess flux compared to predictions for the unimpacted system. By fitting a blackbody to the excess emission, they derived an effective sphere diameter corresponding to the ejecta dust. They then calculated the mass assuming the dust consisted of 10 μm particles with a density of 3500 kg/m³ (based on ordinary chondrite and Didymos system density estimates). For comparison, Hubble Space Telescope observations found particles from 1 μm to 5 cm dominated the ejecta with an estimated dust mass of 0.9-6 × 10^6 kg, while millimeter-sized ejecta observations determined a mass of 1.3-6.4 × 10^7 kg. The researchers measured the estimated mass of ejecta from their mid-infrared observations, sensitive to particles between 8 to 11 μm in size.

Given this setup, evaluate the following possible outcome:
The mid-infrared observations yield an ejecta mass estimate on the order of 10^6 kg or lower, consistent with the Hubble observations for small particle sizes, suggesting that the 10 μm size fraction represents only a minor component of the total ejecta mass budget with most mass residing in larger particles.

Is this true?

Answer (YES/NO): YES